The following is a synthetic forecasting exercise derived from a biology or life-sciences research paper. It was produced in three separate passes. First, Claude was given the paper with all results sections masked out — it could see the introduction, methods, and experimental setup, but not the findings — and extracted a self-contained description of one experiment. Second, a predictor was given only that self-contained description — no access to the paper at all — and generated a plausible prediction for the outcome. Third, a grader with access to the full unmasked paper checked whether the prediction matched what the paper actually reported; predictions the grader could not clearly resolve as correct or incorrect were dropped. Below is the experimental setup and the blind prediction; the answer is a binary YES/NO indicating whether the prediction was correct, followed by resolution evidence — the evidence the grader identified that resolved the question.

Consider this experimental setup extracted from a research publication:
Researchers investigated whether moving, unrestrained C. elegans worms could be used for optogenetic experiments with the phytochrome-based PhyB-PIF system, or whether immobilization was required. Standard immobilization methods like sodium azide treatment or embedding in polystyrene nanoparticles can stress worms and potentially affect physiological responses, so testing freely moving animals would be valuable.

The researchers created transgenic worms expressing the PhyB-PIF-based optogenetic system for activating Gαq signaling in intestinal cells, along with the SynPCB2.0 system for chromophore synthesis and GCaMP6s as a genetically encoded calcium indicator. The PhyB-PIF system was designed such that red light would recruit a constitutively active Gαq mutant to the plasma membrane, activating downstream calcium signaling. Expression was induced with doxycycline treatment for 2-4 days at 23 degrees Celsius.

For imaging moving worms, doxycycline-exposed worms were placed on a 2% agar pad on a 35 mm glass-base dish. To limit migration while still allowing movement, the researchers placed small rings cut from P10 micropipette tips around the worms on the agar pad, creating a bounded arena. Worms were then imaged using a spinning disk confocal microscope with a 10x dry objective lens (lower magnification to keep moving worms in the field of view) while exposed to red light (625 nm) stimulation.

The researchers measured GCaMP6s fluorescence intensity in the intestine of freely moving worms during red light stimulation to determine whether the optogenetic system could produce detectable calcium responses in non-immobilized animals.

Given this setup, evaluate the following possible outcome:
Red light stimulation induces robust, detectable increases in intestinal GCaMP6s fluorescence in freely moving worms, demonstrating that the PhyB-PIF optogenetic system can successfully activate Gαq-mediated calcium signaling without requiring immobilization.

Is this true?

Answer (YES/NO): YES